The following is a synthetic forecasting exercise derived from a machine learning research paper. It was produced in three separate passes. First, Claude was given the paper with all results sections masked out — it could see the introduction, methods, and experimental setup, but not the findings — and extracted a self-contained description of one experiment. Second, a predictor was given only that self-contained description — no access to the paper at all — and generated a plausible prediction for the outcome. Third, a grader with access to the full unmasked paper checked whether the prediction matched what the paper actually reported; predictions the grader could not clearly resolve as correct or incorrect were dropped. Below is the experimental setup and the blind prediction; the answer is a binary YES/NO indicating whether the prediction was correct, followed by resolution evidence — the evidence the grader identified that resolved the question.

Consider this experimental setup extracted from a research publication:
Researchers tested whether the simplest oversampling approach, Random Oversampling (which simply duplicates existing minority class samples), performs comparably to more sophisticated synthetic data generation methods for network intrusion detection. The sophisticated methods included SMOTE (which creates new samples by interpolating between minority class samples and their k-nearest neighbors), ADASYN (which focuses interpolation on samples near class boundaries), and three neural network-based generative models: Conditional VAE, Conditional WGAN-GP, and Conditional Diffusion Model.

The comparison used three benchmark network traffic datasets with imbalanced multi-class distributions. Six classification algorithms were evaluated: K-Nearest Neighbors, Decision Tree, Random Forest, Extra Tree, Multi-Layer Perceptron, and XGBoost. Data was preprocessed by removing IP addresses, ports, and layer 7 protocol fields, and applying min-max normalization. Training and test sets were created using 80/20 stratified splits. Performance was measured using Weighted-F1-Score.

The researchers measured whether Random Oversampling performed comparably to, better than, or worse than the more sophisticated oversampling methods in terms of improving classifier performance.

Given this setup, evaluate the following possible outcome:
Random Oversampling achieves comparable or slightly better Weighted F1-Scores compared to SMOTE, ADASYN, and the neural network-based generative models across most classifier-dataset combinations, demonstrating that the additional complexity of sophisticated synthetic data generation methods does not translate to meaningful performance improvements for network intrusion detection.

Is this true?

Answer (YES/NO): YES